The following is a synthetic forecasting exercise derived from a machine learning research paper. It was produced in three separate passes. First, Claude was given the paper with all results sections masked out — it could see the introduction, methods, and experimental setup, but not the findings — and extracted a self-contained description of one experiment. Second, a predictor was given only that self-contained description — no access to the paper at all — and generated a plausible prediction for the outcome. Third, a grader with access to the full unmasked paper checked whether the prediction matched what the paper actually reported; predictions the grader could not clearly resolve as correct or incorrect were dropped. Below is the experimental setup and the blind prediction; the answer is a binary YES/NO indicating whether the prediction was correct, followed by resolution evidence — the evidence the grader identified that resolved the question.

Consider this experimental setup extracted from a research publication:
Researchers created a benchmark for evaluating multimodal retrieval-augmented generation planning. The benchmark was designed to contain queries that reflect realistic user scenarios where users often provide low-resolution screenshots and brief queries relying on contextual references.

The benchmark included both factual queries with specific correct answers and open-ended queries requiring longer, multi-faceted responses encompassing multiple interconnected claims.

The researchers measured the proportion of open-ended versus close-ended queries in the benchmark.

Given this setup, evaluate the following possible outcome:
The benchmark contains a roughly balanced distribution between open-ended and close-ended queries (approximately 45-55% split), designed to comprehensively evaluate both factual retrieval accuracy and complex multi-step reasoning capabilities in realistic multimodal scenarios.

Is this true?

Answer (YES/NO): NO